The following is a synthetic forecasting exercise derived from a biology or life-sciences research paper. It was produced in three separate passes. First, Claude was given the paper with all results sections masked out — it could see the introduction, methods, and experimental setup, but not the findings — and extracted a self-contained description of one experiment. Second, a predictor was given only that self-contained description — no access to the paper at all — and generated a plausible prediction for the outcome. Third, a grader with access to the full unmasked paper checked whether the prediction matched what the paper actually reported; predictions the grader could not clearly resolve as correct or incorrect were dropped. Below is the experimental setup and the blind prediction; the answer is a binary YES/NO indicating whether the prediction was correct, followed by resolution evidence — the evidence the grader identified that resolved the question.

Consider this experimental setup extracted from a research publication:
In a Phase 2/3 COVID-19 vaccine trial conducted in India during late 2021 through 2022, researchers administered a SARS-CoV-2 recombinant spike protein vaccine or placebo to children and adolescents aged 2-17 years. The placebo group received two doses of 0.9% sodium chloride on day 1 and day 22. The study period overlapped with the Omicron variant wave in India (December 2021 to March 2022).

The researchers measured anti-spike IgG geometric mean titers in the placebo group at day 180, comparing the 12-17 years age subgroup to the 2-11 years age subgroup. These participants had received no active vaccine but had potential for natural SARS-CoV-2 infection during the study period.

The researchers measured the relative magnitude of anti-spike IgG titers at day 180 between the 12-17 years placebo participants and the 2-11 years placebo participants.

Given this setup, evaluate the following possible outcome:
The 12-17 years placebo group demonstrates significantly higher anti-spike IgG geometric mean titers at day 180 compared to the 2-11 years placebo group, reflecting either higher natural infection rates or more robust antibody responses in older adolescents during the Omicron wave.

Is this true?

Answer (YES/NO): YES